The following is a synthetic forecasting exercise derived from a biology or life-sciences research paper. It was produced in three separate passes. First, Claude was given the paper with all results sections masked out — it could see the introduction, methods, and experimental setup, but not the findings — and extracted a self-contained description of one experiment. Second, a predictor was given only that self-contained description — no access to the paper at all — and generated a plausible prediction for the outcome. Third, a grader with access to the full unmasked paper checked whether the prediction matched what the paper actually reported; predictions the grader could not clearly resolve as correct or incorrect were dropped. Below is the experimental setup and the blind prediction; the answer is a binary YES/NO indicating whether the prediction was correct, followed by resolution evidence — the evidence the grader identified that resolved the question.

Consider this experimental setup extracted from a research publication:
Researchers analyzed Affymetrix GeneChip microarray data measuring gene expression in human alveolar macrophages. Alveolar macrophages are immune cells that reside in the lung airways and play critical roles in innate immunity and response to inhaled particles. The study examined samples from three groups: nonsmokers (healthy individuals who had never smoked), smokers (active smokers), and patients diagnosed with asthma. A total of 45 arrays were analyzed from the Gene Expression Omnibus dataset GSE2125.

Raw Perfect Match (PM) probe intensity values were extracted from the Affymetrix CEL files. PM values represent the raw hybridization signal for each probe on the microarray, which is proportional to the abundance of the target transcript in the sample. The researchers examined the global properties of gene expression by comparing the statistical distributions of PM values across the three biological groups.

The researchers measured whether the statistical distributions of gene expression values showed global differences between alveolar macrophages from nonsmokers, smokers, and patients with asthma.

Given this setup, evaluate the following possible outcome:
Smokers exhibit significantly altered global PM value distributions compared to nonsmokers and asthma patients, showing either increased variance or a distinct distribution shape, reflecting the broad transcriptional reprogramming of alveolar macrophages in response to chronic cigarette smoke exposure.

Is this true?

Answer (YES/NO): NO